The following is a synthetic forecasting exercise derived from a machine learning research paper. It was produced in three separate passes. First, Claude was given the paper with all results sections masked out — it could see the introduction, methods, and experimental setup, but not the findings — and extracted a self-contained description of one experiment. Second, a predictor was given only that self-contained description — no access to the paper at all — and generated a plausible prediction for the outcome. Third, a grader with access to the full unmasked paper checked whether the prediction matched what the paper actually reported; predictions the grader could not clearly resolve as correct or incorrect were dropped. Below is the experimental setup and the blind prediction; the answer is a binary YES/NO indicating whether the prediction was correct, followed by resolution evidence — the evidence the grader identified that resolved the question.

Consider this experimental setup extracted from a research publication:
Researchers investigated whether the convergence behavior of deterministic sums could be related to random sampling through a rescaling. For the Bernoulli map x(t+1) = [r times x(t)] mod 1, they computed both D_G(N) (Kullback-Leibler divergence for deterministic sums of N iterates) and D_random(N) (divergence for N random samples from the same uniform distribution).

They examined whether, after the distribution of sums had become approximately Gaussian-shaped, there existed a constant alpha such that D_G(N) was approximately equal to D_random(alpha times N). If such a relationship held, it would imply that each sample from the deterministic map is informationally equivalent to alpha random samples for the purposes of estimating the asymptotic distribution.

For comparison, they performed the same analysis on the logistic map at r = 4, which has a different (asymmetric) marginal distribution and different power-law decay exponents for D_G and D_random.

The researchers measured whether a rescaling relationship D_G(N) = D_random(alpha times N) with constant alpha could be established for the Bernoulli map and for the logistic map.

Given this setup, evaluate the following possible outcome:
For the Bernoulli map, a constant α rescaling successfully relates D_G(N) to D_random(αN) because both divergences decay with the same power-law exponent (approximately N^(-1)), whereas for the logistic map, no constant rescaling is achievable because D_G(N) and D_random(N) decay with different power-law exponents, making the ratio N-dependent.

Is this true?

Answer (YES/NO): NO